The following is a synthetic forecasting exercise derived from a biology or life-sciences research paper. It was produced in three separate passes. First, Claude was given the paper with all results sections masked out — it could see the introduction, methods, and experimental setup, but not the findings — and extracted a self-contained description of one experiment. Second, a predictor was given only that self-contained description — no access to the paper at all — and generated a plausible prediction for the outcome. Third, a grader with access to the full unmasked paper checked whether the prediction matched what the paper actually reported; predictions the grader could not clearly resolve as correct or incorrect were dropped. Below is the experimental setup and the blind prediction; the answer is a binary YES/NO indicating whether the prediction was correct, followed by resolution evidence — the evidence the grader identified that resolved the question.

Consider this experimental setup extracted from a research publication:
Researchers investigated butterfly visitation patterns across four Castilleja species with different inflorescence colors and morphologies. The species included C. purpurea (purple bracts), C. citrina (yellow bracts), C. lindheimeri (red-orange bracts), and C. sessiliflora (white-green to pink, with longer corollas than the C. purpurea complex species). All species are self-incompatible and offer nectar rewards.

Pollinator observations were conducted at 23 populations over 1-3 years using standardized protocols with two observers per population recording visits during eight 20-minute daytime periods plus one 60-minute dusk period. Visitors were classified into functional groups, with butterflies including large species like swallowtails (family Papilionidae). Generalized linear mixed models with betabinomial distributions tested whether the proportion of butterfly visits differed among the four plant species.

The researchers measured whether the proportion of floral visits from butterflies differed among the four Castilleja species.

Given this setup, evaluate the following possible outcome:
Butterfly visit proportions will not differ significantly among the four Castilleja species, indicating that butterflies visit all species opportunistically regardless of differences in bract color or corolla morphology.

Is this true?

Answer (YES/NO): NO